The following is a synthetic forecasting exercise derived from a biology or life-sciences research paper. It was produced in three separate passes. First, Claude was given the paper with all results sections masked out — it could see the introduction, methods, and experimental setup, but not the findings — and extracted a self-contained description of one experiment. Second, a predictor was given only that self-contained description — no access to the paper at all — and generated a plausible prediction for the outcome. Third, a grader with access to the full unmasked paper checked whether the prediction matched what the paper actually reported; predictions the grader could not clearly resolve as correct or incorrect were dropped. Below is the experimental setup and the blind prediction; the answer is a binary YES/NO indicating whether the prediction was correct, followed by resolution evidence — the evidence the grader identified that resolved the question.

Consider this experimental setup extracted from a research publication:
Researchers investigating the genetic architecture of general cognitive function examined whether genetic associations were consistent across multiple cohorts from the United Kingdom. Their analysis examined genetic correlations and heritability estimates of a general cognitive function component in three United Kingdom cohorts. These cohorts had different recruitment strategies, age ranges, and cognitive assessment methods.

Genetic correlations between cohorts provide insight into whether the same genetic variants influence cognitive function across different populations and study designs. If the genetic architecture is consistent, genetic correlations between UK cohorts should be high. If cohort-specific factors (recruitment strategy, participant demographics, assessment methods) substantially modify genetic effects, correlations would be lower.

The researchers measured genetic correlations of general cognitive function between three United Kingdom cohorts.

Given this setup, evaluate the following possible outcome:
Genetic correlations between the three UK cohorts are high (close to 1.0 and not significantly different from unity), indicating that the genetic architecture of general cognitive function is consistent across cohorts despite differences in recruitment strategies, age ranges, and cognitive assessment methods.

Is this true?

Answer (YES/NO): YES